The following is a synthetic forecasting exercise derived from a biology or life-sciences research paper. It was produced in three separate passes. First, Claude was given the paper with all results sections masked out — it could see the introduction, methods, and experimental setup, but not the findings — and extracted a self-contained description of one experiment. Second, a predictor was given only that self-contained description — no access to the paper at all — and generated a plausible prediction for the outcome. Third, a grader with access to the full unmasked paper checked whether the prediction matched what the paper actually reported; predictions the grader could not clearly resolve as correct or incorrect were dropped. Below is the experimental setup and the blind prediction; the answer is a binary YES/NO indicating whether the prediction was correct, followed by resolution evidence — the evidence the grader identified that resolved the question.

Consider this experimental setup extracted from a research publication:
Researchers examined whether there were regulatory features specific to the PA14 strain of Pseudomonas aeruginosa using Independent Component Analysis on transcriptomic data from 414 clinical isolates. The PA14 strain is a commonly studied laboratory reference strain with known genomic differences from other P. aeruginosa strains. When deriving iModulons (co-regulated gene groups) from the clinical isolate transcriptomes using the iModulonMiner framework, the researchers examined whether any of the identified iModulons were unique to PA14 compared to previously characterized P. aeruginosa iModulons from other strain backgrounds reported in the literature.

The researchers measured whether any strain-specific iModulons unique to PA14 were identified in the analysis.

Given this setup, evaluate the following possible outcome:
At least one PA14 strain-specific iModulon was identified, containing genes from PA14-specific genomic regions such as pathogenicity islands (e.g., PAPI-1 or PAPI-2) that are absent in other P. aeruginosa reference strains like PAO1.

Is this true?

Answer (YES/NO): NO